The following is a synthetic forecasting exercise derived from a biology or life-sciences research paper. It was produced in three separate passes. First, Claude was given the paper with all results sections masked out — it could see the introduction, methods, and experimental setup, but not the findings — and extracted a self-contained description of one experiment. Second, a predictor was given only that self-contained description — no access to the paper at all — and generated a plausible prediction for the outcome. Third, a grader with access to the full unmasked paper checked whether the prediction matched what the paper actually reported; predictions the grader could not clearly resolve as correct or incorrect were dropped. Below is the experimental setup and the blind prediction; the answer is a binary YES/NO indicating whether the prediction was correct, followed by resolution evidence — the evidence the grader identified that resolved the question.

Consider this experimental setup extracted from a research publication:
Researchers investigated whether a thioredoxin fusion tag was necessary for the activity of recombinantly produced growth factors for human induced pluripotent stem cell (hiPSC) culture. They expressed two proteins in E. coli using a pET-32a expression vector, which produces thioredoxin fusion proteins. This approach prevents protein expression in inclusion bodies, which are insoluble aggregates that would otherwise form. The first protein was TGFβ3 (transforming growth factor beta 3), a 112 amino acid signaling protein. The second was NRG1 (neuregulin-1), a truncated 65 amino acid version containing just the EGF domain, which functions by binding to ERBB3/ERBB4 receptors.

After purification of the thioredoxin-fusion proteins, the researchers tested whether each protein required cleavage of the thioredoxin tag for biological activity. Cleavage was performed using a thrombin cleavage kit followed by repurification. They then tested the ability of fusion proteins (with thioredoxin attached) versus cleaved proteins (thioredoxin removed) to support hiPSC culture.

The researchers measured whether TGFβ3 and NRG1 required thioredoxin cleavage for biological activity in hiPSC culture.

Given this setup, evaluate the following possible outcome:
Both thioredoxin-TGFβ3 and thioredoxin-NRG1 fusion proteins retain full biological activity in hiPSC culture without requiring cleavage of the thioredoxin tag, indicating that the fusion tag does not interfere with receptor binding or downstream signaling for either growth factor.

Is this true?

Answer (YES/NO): NO